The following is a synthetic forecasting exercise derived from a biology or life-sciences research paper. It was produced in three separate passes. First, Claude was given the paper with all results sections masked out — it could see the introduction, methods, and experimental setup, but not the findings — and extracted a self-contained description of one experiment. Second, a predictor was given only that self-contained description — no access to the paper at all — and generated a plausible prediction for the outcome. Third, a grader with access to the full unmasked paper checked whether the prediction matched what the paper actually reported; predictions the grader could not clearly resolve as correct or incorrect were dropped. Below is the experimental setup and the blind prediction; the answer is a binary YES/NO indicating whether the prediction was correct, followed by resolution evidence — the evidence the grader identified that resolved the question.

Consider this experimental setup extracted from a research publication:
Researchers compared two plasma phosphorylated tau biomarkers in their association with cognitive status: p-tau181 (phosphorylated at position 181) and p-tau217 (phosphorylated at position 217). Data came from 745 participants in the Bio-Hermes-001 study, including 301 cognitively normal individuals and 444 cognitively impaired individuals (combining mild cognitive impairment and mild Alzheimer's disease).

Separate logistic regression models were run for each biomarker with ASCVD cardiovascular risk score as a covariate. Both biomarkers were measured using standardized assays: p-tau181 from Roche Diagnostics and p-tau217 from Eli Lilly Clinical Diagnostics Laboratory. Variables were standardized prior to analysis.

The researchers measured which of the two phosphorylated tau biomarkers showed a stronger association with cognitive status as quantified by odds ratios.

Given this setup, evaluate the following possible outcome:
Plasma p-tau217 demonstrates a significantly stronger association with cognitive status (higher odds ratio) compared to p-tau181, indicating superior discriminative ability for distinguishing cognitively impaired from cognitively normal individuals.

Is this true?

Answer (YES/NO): YES